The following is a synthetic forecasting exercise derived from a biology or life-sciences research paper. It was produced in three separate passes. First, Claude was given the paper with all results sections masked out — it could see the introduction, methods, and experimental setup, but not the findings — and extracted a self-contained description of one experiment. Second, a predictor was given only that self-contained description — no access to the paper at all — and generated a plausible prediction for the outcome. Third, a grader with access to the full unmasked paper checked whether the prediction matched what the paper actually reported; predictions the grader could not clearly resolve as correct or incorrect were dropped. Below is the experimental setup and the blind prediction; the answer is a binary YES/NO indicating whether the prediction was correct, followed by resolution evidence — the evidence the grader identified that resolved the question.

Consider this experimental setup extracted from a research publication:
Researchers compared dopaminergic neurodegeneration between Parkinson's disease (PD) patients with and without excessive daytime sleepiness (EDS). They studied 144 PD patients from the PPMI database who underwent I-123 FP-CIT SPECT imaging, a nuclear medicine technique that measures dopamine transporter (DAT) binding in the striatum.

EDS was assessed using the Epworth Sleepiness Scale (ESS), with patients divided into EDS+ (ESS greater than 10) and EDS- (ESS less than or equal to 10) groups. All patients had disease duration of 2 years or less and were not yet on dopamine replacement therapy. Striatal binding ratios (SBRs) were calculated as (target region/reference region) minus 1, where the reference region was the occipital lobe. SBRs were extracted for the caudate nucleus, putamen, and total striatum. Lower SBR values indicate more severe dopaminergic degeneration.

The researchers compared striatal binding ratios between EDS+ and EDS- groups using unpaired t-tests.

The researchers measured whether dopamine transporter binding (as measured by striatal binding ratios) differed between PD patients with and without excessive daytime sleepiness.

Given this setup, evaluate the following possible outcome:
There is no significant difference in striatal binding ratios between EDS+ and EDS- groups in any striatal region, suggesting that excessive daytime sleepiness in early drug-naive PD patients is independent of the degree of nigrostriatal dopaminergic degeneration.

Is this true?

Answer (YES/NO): NO